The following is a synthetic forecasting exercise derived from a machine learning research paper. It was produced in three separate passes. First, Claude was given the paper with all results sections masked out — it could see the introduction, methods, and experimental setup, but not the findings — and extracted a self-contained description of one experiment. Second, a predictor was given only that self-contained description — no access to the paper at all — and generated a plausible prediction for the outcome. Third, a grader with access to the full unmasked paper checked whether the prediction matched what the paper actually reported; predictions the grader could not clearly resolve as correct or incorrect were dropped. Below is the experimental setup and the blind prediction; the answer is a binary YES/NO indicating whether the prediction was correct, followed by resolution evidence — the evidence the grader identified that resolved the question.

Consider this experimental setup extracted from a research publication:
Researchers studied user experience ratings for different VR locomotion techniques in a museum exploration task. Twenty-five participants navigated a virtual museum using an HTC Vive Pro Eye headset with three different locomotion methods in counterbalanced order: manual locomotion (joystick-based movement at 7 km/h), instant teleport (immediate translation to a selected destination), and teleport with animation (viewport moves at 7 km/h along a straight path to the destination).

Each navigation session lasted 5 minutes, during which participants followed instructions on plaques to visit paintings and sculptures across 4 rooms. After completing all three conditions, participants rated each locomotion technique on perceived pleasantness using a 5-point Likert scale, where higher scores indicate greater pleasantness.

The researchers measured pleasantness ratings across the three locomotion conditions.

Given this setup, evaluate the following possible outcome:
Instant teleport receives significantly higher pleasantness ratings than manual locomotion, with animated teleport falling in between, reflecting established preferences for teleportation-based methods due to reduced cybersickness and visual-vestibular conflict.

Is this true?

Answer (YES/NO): NO